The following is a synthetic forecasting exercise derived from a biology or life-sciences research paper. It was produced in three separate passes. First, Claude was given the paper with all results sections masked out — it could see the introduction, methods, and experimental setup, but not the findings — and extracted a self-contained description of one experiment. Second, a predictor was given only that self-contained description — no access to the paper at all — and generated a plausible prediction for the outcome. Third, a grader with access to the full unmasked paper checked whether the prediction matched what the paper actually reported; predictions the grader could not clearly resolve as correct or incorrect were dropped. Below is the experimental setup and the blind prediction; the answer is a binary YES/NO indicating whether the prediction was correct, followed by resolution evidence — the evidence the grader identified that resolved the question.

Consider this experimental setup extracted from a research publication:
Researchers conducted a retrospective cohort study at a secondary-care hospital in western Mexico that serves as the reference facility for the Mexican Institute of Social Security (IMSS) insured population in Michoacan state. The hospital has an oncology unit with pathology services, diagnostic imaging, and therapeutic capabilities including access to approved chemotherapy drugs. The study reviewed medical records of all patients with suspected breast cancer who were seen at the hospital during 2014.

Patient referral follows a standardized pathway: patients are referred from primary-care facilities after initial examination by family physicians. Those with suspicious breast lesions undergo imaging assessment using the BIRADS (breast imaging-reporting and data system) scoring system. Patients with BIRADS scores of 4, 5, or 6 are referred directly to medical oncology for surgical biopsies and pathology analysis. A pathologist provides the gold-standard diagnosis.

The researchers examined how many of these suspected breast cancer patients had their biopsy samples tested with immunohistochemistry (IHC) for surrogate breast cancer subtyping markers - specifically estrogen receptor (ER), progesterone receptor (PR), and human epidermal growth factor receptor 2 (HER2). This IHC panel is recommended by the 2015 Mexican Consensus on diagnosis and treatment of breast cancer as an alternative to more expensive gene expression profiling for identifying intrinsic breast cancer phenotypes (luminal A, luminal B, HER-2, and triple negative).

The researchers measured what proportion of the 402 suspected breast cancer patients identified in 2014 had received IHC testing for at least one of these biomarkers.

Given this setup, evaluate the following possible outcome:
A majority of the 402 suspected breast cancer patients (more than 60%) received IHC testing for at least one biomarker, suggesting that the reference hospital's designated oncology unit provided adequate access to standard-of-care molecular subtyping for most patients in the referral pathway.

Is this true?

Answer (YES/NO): NO